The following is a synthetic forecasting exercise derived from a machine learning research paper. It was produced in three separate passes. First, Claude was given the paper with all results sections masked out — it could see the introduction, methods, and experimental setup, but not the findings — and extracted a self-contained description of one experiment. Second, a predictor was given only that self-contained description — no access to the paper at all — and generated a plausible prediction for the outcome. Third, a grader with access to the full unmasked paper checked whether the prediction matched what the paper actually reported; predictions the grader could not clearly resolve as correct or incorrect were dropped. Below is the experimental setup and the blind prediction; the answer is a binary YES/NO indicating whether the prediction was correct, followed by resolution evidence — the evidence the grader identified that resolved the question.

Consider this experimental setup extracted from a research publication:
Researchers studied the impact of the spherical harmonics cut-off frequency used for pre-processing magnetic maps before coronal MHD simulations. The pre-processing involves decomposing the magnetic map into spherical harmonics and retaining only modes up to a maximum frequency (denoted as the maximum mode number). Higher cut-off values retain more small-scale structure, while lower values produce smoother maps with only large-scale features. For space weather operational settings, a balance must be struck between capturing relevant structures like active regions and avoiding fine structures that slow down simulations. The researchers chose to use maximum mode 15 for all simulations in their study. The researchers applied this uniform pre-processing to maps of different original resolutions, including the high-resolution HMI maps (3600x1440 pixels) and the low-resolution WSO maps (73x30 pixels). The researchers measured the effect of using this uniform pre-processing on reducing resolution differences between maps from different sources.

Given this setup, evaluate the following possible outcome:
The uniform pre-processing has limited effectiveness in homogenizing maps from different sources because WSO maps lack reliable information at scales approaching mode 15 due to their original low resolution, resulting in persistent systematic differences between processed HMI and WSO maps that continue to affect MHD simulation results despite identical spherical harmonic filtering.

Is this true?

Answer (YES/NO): NO